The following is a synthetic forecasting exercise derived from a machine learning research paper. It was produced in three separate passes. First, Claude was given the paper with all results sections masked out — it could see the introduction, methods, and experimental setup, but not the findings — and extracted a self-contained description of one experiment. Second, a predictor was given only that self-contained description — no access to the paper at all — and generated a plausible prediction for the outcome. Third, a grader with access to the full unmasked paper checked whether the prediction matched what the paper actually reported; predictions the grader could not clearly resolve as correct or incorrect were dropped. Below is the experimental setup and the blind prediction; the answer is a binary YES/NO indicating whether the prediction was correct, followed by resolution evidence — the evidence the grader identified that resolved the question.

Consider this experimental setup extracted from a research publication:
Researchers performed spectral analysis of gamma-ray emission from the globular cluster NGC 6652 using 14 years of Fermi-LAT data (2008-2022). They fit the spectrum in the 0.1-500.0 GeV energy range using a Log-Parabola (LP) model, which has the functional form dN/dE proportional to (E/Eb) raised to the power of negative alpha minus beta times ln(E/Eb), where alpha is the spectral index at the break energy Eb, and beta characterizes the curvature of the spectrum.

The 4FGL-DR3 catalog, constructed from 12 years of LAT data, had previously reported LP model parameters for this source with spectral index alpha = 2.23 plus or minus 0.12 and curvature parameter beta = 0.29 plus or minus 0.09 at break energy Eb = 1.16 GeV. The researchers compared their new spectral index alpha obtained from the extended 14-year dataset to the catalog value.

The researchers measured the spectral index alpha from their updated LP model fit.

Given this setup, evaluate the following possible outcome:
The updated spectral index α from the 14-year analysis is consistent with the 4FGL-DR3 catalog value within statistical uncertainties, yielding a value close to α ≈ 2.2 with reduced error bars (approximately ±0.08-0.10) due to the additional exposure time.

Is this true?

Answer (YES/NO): NO